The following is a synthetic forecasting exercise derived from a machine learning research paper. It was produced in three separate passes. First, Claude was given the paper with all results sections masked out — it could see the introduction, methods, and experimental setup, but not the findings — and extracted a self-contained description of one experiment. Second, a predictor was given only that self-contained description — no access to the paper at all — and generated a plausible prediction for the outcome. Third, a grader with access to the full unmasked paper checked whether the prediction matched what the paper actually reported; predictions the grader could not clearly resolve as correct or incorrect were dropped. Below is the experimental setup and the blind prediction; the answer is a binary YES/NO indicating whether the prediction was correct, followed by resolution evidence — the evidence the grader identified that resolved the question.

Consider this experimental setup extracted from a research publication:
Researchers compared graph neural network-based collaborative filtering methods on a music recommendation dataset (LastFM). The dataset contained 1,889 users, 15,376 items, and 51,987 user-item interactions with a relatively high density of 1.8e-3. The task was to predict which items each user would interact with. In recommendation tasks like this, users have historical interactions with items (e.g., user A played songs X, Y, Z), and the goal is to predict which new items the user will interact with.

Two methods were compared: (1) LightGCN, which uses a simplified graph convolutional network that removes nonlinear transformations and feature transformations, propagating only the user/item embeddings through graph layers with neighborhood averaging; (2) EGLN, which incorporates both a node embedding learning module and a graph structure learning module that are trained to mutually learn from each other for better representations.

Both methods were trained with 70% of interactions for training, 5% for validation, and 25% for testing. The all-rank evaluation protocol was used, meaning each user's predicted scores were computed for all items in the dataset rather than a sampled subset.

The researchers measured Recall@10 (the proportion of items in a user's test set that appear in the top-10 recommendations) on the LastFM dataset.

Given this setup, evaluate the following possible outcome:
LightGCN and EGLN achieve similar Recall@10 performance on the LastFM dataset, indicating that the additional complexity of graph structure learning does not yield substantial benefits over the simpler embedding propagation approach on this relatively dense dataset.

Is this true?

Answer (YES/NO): NO